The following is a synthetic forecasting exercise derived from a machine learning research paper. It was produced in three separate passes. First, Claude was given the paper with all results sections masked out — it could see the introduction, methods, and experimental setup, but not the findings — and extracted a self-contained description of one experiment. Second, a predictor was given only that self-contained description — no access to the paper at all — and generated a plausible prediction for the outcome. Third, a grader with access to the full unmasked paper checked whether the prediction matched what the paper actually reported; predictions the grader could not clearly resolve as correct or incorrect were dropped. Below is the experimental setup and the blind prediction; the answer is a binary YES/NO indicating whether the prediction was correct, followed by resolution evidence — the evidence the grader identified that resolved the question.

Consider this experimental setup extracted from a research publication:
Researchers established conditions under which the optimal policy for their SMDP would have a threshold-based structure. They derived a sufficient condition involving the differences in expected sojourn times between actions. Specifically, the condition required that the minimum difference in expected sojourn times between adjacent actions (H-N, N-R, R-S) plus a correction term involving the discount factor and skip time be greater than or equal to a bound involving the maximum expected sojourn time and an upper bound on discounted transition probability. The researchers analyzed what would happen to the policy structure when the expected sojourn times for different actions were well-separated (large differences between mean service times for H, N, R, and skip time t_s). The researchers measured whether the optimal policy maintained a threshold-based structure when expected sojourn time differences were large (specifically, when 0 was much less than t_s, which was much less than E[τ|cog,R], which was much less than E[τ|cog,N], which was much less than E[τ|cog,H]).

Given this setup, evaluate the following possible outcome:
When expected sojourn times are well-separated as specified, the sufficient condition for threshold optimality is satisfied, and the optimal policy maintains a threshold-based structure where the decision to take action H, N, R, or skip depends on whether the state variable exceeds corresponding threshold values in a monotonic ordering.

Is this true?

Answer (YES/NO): YES